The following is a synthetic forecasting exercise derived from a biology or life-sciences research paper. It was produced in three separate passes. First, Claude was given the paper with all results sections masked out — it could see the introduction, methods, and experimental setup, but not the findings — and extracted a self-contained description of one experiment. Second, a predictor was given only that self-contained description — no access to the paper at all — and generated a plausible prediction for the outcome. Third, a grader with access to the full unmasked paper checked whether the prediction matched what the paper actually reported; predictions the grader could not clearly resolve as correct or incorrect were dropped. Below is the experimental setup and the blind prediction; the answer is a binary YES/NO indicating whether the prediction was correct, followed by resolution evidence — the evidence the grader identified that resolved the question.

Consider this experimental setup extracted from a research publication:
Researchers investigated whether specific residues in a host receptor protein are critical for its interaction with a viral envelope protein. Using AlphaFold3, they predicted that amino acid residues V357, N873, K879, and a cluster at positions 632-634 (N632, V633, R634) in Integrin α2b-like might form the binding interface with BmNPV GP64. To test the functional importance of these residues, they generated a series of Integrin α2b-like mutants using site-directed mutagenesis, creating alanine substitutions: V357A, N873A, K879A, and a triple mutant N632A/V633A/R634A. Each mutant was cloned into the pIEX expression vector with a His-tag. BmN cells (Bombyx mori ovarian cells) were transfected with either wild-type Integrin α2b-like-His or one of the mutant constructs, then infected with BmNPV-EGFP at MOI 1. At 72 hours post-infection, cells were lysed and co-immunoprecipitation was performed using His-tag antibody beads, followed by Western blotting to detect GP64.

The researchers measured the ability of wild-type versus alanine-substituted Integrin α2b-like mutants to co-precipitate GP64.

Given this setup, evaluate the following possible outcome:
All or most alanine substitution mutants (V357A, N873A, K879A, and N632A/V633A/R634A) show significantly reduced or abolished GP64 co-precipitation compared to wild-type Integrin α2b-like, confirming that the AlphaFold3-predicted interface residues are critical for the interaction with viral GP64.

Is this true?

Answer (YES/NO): YES